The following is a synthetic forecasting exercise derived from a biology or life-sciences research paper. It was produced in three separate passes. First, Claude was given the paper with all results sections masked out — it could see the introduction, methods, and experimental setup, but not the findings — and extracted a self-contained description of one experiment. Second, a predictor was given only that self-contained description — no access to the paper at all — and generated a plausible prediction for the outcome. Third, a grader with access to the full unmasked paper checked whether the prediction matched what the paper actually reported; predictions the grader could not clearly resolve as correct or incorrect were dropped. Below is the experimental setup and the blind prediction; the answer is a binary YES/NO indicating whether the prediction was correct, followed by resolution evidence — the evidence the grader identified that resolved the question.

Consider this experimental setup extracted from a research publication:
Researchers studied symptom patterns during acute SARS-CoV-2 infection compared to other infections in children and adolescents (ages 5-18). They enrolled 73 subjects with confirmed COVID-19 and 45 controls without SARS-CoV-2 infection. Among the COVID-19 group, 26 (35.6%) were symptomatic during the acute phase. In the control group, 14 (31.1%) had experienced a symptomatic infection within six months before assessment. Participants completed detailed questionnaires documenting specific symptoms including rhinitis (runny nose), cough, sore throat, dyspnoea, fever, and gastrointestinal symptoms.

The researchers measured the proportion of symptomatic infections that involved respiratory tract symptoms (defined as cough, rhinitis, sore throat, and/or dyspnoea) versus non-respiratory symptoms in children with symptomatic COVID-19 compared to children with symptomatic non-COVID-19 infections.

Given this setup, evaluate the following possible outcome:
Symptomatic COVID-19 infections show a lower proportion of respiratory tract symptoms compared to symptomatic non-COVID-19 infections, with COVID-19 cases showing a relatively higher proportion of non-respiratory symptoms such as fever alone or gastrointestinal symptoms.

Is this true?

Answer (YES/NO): YES